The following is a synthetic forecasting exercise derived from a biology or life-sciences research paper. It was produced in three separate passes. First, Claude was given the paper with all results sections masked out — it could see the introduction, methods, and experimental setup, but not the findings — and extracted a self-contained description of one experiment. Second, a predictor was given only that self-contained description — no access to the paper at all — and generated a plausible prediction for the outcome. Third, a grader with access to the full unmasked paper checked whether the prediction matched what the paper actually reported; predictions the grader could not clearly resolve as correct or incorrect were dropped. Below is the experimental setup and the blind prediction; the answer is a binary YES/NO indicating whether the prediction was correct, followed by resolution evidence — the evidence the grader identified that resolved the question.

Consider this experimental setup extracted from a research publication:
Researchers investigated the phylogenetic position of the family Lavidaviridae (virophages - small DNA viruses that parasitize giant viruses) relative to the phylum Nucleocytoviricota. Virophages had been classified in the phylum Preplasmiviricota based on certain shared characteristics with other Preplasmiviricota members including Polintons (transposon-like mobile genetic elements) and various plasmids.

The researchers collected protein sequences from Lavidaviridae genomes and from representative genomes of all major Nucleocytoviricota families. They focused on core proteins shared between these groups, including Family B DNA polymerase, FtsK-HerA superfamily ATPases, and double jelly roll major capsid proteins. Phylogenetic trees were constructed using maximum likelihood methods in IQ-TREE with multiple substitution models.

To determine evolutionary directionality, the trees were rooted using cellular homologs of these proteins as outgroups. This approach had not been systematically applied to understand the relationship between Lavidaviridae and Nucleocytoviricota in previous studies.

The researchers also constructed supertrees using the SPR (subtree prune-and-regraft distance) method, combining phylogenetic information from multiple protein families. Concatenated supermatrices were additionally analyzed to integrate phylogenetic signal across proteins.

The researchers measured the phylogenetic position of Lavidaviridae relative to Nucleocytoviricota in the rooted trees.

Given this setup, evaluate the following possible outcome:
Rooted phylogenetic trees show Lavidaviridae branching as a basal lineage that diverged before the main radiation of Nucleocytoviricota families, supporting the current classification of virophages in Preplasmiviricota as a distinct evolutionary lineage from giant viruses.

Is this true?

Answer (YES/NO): NO